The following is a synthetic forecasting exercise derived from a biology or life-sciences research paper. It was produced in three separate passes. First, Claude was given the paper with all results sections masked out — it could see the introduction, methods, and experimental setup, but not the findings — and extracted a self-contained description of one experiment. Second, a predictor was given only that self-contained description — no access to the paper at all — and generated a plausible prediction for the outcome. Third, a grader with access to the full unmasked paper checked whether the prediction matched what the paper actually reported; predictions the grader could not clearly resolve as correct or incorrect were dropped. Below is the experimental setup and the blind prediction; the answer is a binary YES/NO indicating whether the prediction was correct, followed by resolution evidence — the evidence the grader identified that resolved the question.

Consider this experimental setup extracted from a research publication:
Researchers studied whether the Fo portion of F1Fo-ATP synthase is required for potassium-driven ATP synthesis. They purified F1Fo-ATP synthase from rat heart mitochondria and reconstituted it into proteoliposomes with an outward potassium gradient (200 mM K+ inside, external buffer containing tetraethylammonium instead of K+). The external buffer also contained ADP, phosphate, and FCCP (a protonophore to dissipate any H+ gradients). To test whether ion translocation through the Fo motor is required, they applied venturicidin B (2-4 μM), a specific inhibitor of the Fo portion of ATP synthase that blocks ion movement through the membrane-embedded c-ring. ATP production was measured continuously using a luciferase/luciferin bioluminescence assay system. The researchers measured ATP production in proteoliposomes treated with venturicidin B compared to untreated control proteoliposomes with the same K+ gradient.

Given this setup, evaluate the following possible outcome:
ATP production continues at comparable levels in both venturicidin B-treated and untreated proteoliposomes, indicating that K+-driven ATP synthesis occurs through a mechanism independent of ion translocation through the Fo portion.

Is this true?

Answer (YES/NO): NO